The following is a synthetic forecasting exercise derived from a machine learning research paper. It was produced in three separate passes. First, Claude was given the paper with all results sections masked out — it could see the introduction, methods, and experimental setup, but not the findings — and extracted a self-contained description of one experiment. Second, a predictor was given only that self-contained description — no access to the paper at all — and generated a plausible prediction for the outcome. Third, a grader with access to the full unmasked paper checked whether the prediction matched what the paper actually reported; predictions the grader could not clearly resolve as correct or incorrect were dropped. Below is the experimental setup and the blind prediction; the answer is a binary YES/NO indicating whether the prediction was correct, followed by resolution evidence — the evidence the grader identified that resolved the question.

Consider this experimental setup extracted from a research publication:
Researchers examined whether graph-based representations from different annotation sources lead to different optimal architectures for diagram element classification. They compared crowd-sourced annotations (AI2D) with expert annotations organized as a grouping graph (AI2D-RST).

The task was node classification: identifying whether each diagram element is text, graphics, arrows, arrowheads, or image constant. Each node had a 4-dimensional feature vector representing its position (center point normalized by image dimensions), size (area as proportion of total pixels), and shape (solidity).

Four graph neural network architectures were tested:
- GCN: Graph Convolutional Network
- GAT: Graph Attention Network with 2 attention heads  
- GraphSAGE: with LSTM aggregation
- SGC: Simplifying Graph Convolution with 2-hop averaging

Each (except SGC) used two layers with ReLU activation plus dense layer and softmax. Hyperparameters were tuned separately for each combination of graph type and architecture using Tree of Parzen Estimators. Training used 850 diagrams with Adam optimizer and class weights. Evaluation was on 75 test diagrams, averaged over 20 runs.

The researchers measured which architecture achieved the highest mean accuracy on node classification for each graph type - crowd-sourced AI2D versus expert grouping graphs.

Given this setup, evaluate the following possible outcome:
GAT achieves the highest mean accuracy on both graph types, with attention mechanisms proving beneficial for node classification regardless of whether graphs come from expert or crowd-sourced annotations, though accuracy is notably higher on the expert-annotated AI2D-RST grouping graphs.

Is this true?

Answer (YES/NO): NO